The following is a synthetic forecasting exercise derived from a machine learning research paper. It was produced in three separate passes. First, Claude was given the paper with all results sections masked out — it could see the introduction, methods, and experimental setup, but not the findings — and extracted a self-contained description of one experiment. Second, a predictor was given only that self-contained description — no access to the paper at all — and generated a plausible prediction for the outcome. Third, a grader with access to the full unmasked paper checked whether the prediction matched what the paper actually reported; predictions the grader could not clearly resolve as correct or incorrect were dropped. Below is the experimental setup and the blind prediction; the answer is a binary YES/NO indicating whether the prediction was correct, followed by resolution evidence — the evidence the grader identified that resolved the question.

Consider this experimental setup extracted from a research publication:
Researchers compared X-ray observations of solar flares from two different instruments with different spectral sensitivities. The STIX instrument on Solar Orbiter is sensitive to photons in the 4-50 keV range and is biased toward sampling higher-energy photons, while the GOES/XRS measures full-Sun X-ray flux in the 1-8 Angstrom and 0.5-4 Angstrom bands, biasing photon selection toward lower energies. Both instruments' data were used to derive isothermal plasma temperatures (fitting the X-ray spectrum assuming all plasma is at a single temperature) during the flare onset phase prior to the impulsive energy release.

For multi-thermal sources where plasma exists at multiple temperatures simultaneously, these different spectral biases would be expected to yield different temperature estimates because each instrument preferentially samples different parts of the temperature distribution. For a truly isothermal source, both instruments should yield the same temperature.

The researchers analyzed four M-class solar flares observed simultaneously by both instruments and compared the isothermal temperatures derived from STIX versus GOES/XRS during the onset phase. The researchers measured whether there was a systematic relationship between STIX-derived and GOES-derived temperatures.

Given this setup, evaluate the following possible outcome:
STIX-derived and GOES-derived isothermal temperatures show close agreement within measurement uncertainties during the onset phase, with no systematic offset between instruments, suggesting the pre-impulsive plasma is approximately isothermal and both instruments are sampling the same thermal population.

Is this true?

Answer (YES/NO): NO